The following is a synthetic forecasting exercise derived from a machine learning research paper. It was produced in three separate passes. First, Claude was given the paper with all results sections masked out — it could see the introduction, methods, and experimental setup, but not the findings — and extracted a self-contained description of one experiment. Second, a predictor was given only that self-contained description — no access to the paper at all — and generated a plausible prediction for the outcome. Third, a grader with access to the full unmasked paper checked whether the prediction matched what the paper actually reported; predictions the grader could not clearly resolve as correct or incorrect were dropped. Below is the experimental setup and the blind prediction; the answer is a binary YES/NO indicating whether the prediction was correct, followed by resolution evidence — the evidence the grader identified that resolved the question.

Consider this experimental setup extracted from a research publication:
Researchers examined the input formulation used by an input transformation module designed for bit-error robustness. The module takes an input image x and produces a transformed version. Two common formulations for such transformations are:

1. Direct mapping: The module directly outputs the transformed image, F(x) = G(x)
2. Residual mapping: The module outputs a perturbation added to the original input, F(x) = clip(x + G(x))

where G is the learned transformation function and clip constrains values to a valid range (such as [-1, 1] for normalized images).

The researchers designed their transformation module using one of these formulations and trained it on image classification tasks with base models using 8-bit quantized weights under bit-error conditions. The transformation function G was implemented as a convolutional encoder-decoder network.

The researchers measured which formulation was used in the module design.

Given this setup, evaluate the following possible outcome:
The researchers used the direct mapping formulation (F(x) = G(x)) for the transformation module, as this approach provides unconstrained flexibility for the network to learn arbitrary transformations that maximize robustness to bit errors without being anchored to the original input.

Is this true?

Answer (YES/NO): NO